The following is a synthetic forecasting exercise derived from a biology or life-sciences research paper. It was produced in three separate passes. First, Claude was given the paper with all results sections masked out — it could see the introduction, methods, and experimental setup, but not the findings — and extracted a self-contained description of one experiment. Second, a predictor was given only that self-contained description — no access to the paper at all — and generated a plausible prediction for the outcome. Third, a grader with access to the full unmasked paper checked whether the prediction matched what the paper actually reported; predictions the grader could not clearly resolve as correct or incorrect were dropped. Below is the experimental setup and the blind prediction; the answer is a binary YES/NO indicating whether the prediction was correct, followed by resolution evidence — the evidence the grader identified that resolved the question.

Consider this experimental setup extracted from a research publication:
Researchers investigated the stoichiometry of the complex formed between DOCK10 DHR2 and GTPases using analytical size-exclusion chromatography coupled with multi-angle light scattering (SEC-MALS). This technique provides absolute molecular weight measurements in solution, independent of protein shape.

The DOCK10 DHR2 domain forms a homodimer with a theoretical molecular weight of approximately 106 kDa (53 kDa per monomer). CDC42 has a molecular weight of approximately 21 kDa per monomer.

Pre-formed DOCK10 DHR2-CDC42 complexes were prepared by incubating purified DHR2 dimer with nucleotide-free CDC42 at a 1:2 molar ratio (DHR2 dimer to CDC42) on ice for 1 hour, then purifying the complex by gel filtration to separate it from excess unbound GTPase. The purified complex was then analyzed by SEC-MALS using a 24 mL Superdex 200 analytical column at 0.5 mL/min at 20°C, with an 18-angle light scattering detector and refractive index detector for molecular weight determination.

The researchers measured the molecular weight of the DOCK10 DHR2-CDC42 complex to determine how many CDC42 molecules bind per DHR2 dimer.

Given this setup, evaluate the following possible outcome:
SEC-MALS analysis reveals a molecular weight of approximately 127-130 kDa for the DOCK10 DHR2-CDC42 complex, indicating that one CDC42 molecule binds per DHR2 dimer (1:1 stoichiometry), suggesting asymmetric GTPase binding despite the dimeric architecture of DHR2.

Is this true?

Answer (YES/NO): NO